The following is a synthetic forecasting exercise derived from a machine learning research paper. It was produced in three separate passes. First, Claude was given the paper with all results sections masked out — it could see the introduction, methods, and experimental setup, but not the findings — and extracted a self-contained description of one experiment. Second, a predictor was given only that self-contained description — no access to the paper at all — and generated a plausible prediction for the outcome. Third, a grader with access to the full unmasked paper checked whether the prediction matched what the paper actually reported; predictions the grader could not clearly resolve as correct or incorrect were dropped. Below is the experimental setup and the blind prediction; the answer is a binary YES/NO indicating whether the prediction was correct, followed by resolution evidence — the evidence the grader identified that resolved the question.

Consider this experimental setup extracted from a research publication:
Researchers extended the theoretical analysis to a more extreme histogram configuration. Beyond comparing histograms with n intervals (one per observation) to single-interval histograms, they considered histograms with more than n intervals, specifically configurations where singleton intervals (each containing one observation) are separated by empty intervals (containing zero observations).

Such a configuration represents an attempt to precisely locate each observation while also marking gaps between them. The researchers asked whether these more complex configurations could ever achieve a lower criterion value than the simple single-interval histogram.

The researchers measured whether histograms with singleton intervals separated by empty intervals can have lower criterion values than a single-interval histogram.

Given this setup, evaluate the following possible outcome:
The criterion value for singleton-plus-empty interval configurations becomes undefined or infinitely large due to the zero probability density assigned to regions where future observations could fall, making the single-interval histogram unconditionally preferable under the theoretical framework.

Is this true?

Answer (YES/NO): NO